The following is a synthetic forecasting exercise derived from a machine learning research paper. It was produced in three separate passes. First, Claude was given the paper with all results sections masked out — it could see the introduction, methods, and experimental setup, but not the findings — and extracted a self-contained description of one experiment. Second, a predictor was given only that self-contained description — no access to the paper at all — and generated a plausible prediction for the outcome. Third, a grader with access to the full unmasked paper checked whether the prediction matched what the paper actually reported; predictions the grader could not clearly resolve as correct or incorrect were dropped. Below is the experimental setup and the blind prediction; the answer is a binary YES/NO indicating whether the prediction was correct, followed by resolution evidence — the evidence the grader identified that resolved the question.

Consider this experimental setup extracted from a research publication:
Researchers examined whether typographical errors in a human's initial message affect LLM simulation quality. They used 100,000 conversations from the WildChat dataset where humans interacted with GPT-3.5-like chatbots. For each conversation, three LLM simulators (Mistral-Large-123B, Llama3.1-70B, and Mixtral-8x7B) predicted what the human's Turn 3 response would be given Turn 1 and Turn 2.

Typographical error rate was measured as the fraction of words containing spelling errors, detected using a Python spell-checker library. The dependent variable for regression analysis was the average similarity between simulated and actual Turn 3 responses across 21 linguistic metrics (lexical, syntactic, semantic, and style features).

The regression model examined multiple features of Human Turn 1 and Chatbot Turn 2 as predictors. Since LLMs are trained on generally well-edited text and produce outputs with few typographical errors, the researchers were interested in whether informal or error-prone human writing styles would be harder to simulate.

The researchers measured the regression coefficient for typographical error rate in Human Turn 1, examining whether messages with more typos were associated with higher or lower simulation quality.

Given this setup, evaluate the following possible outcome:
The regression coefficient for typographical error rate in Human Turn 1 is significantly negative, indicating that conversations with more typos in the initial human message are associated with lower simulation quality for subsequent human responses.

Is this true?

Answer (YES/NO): YES